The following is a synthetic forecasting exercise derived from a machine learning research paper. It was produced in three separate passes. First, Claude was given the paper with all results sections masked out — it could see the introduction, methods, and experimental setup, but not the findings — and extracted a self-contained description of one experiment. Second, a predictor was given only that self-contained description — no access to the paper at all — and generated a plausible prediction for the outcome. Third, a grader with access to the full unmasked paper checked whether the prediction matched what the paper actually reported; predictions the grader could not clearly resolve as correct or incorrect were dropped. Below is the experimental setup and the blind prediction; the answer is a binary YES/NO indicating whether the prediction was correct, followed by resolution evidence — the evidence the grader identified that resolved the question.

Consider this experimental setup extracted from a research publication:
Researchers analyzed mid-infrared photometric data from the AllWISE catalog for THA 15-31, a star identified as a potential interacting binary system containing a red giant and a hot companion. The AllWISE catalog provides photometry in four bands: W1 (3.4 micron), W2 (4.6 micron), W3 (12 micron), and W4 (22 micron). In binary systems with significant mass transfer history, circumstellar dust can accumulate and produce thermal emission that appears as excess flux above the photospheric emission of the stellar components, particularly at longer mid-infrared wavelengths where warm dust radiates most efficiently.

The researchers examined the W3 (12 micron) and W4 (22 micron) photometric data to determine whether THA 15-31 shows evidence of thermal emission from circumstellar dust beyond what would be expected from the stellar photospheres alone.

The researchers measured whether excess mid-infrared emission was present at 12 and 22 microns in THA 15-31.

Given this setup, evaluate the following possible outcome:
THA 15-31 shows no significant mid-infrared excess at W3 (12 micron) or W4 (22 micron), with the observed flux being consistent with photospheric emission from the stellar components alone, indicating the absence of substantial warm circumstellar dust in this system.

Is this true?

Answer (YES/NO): NO